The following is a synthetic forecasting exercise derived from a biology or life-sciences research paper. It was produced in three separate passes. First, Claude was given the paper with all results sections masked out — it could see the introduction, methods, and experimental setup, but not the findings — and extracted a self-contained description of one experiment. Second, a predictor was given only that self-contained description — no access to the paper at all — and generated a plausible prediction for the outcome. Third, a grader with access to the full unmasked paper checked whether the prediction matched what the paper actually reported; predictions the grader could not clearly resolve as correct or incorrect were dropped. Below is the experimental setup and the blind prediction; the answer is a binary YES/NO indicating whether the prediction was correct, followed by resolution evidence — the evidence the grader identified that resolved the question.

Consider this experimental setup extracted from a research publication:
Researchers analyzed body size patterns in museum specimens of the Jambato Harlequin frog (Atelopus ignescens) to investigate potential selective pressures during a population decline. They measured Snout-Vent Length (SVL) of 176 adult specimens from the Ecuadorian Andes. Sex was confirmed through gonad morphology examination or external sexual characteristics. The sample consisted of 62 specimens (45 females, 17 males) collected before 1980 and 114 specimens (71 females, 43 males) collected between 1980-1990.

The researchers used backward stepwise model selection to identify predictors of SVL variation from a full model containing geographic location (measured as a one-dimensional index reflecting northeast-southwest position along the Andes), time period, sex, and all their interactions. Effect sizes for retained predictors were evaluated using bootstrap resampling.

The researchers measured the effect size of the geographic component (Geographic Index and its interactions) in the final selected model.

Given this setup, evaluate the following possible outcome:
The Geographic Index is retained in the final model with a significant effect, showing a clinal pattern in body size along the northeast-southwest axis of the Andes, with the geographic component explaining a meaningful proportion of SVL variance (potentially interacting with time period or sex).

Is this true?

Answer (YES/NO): YES